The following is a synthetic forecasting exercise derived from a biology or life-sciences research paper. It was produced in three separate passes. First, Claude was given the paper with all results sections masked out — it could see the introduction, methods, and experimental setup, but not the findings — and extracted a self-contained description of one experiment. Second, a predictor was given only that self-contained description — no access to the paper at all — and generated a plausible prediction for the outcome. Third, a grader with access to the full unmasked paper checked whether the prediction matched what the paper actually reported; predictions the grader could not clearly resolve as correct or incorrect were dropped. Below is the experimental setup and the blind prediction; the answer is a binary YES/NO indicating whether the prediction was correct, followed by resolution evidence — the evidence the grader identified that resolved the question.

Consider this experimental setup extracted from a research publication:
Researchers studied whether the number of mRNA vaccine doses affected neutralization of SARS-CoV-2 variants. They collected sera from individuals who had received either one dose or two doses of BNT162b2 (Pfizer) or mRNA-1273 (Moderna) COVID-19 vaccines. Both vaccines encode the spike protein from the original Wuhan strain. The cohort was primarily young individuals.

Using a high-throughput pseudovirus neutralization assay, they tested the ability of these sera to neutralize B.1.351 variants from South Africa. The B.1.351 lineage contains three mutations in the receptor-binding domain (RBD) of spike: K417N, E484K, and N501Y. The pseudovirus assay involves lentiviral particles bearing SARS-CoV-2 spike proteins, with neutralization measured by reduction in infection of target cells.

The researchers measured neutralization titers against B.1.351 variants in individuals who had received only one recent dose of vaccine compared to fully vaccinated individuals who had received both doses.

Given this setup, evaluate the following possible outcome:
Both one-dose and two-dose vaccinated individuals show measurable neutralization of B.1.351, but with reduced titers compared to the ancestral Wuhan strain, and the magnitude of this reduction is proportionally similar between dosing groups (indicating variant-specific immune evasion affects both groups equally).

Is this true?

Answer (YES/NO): NO